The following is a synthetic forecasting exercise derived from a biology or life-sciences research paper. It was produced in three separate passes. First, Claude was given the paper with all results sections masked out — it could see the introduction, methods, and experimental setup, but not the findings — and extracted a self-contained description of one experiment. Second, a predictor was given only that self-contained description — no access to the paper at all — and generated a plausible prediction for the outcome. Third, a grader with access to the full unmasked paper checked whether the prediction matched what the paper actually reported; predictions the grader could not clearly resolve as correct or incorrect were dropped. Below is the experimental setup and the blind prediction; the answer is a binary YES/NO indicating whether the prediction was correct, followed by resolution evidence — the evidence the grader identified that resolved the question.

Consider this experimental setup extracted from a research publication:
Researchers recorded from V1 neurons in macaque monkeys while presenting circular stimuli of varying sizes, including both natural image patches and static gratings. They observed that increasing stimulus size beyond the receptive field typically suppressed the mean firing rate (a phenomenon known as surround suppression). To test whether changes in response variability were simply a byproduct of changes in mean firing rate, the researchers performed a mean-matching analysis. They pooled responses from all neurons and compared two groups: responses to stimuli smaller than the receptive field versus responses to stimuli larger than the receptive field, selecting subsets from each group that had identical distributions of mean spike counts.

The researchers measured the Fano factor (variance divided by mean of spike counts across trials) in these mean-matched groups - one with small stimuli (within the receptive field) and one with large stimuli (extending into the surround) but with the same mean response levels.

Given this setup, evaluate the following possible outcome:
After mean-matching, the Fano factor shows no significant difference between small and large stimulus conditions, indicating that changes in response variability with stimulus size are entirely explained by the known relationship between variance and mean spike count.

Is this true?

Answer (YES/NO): NO